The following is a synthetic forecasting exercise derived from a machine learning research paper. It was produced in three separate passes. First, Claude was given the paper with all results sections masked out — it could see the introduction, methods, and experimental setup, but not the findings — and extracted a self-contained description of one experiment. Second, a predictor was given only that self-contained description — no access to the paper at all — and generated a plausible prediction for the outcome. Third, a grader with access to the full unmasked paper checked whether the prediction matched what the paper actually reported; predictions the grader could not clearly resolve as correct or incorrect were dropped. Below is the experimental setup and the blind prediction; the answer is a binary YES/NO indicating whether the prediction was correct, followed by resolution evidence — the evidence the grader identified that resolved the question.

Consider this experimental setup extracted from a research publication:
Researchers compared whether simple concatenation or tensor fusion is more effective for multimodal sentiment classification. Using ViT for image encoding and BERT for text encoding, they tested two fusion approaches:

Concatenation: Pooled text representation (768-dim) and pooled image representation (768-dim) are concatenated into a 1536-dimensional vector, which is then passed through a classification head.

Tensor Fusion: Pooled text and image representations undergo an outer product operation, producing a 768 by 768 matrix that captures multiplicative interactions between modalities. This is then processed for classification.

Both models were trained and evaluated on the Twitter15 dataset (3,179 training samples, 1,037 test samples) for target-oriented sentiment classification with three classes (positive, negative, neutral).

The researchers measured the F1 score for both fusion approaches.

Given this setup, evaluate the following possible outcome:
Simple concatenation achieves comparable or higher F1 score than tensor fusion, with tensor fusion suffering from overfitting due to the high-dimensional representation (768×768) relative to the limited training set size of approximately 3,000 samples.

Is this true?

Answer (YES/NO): YES